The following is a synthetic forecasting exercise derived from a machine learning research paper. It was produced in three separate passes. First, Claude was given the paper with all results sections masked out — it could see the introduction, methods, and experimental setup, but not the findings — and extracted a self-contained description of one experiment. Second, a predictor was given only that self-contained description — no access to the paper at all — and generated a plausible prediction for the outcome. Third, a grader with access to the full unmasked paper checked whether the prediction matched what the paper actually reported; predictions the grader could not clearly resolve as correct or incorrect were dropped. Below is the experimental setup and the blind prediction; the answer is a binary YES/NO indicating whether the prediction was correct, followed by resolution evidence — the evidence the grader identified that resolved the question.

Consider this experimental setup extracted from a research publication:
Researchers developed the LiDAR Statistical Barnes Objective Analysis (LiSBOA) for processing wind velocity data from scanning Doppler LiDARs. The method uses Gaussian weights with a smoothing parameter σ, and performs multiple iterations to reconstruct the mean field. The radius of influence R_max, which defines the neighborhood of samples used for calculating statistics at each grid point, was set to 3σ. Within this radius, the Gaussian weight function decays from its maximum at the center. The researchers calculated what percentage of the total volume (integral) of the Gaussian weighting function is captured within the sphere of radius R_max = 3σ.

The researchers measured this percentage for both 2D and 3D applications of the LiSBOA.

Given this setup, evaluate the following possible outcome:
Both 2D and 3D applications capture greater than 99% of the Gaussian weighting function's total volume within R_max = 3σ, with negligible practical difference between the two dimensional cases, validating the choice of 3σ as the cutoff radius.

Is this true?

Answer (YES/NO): NO